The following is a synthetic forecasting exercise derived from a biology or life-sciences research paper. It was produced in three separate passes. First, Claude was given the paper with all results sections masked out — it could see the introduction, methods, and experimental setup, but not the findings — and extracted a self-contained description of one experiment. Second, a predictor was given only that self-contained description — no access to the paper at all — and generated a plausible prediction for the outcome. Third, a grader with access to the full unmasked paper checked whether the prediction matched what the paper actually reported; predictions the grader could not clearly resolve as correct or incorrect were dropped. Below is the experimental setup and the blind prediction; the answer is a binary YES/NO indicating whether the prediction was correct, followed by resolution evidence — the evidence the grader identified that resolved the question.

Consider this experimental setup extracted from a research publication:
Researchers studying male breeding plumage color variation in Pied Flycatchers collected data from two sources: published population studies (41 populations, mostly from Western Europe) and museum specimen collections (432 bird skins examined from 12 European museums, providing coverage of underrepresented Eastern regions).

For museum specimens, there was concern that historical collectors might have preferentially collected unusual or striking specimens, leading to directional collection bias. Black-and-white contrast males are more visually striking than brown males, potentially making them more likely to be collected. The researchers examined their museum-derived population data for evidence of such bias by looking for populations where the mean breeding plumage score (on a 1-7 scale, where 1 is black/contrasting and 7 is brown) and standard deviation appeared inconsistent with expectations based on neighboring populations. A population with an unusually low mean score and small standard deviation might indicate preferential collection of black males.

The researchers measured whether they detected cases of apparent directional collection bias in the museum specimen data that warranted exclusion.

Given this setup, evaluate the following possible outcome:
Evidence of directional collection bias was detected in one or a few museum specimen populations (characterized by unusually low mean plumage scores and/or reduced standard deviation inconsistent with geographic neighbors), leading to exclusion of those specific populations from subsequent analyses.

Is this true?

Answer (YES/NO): YES